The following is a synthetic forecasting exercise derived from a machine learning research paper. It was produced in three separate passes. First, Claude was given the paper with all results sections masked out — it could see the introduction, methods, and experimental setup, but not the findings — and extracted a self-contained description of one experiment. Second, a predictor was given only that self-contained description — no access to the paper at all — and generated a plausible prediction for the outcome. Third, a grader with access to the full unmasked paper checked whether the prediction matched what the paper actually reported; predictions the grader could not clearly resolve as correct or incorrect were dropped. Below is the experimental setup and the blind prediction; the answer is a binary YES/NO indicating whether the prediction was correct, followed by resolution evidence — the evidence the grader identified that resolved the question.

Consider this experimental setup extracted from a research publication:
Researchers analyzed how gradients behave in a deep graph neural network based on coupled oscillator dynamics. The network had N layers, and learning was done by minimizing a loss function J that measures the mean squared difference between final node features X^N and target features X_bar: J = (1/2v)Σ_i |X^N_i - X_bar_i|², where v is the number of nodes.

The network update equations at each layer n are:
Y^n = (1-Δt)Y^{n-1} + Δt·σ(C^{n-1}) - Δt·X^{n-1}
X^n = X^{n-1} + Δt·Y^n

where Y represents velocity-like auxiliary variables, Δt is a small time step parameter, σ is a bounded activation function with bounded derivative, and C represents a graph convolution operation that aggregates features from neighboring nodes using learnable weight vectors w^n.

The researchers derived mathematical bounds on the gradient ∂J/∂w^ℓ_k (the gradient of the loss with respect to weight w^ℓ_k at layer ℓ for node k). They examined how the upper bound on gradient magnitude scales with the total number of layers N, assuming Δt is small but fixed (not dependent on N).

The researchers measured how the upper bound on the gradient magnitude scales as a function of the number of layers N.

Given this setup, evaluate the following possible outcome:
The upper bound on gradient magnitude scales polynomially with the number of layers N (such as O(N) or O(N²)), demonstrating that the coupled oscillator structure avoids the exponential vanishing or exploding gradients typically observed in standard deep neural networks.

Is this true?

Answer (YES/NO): YES